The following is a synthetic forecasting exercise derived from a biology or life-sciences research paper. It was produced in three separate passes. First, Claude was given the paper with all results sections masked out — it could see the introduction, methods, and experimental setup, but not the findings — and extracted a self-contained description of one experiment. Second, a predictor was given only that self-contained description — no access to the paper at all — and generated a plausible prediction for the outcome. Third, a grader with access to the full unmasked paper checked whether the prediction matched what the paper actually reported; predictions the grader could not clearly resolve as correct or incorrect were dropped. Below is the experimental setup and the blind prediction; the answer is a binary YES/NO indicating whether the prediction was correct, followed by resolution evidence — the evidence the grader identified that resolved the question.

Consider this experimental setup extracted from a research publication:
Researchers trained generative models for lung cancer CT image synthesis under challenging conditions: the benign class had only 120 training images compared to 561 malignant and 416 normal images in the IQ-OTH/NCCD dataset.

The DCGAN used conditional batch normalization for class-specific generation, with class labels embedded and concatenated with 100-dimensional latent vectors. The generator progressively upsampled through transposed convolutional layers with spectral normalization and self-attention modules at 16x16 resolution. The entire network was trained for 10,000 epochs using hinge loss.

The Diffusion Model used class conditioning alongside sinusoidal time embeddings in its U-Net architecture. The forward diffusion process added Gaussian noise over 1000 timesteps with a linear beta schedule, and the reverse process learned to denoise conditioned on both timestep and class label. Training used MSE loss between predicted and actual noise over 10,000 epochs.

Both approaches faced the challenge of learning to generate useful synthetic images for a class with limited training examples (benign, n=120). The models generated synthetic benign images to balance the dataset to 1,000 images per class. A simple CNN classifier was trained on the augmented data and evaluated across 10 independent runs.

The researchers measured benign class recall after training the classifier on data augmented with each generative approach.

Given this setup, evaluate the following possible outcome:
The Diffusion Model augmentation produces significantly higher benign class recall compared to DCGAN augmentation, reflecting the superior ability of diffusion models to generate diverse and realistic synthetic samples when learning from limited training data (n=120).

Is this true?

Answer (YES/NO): YES